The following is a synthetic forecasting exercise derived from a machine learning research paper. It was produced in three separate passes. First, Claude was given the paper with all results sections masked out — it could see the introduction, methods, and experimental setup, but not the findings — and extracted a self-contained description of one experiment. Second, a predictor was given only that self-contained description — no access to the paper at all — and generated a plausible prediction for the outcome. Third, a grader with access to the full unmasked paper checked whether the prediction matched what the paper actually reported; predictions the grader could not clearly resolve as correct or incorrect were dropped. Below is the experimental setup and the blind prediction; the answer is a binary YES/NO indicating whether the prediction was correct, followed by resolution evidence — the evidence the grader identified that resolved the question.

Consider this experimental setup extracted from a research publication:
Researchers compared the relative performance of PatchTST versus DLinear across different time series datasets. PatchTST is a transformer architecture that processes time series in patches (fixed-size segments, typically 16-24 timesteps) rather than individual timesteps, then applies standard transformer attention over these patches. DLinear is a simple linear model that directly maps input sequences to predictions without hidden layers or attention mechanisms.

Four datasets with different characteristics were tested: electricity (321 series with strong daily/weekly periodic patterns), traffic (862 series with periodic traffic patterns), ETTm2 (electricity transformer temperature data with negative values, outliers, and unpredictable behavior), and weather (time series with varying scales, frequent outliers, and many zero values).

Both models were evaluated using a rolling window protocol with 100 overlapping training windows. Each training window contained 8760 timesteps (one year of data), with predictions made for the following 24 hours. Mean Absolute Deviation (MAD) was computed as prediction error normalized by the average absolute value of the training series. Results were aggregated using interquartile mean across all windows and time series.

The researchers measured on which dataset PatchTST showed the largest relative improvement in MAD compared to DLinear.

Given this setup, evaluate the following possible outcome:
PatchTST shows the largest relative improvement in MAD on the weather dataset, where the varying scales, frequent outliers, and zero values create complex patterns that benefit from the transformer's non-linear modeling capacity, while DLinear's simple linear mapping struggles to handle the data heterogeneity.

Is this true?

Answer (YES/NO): YES